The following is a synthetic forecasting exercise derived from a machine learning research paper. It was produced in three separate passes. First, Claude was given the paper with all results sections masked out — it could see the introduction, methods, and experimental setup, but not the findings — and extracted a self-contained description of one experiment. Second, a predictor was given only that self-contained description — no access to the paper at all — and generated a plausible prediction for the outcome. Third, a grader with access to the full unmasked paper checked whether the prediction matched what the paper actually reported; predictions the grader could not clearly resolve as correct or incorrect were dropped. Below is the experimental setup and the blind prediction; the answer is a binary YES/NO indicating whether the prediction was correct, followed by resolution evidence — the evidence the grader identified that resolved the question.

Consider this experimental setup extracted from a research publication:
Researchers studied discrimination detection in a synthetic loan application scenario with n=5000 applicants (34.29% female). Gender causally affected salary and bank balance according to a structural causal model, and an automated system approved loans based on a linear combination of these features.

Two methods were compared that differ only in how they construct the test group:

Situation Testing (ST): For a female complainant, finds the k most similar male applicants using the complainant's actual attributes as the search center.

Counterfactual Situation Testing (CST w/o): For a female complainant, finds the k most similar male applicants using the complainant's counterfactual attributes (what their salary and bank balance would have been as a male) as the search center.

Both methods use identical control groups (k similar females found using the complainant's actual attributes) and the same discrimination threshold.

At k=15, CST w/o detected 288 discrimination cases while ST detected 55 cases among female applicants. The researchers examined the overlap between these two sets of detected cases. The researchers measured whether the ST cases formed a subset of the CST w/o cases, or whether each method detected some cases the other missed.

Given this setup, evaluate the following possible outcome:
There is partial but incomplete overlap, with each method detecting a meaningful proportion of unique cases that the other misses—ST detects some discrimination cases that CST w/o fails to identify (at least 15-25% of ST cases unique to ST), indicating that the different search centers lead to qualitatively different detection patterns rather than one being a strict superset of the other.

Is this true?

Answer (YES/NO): NO